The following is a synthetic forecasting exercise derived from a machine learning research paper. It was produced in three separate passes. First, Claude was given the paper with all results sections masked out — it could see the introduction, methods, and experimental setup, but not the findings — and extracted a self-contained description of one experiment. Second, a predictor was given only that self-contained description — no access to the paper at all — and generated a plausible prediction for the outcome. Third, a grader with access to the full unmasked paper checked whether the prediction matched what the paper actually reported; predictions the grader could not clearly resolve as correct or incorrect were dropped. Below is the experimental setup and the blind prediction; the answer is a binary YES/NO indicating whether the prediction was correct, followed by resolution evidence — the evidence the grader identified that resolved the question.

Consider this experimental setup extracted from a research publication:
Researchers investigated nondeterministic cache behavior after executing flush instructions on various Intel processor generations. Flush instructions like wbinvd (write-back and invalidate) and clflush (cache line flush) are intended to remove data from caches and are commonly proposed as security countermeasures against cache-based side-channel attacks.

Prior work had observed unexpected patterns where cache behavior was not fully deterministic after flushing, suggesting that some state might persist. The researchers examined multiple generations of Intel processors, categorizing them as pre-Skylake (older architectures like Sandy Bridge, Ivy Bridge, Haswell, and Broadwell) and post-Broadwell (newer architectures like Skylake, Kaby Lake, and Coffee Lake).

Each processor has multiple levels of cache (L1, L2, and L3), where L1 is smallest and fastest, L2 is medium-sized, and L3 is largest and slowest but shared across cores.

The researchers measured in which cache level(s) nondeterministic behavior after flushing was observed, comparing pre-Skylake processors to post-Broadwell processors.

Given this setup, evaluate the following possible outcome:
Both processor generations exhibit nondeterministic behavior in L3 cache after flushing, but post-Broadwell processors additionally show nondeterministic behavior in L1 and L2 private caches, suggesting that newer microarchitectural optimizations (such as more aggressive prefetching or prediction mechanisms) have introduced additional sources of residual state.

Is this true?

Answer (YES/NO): NO